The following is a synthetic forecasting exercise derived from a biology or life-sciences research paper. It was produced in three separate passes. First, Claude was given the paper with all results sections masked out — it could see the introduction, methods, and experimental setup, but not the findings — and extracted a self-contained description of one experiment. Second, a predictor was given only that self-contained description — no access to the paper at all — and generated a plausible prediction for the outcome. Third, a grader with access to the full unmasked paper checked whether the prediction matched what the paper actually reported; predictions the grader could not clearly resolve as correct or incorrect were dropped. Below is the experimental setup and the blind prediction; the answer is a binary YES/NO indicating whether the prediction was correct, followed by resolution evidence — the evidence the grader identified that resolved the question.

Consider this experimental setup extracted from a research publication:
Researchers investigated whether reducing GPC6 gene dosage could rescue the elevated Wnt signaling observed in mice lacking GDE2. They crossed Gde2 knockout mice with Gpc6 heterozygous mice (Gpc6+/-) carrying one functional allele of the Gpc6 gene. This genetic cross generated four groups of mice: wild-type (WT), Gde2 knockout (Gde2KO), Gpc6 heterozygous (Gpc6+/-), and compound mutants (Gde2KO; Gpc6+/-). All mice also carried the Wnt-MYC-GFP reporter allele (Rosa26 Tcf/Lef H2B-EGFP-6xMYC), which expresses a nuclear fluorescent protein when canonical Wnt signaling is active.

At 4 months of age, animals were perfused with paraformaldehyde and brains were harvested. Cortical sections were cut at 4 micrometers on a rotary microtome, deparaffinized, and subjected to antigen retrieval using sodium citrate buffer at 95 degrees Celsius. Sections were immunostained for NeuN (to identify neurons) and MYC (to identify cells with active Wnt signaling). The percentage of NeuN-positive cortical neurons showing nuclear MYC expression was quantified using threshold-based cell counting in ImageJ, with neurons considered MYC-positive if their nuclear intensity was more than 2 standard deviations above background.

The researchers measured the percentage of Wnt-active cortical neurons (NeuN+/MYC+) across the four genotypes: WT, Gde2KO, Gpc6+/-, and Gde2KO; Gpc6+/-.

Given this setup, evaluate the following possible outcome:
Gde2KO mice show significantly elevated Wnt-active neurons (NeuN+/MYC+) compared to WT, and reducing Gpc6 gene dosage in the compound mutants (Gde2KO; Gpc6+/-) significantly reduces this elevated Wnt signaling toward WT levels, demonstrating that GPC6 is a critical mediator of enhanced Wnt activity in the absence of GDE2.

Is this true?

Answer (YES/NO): YES